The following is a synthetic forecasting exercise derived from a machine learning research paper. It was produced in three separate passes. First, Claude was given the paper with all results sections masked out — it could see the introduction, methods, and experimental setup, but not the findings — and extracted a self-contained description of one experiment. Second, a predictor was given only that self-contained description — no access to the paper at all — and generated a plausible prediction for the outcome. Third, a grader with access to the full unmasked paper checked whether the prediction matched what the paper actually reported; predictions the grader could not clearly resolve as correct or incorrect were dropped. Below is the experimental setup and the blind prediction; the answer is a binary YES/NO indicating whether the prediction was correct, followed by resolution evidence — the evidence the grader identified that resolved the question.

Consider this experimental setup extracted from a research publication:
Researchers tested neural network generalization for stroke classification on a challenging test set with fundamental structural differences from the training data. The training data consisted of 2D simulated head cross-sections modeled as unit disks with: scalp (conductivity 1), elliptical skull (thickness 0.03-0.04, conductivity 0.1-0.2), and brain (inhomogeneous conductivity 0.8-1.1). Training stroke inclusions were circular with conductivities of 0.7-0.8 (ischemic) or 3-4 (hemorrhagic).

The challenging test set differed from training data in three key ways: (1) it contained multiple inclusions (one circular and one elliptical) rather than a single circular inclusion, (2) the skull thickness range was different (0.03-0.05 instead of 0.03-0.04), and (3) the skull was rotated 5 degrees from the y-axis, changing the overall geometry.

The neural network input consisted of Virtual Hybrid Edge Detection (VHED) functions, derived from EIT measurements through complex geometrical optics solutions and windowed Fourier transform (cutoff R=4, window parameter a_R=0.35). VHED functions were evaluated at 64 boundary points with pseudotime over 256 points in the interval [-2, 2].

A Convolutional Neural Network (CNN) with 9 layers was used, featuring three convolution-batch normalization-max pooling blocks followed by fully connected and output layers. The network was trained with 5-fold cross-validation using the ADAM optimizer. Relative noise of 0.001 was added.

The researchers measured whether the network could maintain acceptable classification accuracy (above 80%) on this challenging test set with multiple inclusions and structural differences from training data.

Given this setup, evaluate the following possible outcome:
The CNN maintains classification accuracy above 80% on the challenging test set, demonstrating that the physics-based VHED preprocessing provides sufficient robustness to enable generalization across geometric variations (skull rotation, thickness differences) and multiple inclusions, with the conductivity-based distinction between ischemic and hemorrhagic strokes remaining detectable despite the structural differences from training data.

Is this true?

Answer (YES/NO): NO